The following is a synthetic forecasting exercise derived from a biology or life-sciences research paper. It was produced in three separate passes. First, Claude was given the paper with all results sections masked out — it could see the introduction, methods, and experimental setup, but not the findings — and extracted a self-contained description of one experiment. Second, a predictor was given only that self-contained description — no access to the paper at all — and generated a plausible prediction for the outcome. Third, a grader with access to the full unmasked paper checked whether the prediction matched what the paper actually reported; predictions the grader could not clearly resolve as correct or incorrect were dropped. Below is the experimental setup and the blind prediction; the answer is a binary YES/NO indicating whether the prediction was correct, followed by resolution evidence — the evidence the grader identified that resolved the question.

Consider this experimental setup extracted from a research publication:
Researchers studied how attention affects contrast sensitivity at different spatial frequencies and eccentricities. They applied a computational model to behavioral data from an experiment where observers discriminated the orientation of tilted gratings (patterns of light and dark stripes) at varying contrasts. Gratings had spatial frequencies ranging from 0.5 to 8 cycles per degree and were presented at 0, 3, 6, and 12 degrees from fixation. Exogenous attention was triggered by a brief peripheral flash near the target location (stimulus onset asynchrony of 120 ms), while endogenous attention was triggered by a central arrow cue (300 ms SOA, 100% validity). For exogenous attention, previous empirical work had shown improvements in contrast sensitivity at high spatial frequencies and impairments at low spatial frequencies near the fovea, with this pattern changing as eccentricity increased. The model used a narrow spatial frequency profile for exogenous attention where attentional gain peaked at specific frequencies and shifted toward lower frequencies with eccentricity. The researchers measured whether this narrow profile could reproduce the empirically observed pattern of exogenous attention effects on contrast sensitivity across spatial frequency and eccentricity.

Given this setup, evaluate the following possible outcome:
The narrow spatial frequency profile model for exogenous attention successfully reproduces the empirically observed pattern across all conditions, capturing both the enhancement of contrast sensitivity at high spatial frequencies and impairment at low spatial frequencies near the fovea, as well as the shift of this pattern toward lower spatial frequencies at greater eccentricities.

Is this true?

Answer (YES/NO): YES